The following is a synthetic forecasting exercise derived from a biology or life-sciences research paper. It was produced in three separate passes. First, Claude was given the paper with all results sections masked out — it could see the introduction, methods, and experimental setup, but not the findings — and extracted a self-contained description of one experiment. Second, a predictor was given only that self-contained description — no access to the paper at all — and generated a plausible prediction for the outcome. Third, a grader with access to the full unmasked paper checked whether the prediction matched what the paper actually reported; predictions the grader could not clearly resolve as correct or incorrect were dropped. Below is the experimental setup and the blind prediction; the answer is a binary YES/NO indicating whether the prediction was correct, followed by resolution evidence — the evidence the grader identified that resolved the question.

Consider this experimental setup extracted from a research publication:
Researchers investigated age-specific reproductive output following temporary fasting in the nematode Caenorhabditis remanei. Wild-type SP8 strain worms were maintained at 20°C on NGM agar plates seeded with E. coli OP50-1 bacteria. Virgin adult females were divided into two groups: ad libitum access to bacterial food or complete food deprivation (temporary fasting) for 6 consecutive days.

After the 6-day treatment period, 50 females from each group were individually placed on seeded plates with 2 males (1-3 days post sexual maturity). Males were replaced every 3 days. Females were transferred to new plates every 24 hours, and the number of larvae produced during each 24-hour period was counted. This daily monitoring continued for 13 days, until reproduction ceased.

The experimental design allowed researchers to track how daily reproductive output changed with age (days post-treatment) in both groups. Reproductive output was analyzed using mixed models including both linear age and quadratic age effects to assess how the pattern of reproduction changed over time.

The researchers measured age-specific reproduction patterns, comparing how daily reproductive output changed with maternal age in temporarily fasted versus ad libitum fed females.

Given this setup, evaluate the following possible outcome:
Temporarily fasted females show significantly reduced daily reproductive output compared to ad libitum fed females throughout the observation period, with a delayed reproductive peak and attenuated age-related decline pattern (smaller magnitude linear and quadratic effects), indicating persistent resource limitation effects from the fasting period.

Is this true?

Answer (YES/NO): NO